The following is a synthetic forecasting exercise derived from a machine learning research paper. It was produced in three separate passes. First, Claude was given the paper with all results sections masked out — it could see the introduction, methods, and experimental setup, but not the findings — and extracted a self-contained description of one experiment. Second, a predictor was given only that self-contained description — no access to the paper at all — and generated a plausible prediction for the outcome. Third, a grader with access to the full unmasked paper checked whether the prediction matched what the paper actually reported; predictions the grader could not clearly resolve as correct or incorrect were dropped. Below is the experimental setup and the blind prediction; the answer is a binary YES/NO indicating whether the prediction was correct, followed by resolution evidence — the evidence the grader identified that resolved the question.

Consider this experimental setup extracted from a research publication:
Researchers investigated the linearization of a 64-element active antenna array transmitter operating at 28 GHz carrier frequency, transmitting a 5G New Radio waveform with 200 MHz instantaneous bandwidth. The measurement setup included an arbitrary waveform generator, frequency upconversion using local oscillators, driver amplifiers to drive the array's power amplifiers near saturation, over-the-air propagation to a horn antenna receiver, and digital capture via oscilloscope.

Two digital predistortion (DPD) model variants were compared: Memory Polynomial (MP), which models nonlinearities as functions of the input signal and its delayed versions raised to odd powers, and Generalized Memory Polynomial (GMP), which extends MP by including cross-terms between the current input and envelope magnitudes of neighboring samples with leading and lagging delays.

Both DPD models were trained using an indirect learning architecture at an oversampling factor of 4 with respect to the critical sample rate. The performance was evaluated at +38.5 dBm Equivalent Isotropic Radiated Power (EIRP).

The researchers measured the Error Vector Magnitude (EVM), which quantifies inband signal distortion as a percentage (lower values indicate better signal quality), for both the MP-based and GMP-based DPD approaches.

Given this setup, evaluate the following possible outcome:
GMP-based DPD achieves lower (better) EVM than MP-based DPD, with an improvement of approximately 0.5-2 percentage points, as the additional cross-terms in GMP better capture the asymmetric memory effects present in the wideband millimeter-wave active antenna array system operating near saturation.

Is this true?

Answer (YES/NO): YES